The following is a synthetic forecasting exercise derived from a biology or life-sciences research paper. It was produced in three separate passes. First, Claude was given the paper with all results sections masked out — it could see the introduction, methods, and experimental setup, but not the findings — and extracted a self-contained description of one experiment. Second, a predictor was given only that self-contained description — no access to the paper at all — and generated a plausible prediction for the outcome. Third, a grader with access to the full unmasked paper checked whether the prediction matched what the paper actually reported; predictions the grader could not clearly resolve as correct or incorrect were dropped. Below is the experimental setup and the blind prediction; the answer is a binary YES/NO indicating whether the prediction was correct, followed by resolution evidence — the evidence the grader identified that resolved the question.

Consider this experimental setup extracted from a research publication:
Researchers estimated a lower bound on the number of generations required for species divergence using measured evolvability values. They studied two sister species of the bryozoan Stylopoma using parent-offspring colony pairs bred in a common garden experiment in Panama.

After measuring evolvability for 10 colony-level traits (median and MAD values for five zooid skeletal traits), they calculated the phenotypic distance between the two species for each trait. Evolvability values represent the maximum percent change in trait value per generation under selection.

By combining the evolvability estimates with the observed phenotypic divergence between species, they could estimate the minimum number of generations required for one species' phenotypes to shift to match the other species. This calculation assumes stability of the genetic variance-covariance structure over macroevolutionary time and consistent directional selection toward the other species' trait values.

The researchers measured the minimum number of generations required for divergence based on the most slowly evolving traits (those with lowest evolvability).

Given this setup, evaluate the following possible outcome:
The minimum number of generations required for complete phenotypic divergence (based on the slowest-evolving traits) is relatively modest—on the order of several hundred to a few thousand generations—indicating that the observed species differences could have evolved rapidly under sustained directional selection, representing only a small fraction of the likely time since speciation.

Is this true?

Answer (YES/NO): NO